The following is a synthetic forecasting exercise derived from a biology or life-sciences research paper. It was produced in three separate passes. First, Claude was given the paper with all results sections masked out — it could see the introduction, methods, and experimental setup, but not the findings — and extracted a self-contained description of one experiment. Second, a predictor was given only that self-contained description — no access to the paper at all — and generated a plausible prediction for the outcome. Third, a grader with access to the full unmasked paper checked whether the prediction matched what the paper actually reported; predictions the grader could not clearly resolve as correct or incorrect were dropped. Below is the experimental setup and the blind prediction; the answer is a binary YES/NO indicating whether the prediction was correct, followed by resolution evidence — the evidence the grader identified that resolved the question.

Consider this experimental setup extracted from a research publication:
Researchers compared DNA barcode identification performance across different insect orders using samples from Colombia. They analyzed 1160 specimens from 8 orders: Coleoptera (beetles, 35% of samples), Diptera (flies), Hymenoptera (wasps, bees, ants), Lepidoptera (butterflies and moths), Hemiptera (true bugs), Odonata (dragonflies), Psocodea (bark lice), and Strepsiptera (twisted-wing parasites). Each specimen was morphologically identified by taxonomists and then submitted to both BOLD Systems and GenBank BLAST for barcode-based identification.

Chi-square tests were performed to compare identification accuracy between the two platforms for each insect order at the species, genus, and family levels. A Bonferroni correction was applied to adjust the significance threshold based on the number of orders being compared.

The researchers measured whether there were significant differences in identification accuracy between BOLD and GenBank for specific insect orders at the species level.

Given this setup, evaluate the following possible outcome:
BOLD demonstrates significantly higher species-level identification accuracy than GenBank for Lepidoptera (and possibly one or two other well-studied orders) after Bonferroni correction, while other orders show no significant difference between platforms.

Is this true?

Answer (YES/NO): YES